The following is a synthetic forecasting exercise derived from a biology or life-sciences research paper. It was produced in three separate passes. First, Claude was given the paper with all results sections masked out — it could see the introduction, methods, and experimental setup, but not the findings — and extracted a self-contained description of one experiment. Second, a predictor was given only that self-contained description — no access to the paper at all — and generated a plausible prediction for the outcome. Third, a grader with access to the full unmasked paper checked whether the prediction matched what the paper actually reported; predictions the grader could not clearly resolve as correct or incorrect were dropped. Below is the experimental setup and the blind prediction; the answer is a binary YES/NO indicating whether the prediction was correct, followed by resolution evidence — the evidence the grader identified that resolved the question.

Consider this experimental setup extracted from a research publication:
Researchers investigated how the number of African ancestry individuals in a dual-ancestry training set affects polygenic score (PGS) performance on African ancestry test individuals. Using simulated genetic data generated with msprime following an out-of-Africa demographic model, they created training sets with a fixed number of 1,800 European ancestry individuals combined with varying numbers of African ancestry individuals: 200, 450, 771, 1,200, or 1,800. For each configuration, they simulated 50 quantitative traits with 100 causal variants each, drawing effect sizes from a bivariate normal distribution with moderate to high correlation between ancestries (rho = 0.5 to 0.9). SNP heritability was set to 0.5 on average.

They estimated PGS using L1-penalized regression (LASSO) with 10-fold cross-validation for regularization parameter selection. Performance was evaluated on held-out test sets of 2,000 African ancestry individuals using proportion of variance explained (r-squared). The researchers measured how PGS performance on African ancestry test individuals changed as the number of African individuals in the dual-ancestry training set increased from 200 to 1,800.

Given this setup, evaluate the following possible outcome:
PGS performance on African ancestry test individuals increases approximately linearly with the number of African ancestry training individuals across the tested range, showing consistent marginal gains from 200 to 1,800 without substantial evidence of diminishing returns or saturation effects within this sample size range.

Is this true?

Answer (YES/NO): NO